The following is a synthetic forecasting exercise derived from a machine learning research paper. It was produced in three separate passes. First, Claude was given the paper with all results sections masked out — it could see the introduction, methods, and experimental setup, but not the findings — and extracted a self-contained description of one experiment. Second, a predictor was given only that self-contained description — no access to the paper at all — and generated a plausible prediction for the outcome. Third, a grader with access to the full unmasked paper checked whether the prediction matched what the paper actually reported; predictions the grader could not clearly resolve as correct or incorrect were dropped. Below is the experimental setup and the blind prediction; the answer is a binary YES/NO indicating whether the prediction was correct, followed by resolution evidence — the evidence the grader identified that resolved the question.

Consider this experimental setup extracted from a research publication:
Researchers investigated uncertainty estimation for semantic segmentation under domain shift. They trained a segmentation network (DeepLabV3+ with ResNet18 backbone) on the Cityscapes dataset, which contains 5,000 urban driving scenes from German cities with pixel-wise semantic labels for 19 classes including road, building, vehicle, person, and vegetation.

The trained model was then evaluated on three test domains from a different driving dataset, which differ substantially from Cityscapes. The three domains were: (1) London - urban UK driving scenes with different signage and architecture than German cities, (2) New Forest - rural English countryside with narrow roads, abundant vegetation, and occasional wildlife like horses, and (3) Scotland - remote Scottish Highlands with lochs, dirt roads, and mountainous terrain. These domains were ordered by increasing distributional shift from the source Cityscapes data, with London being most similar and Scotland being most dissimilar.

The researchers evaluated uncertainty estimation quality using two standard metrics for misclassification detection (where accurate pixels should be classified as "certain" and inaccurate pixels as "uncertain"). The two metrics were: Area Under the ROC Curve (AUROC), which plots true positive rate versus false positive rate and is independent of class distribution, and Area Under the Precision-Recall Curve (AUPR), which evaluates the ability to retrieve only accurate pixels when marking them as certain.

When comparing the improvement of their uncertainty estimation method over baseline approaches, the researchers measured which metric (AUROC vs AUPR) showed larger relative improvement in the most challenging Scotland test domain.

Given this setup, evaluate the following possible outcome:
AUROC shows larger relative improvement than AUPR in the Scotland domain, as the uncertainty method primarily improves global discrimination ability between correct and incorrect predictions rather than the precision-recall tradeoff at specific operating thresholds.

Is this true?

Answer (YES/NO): NO